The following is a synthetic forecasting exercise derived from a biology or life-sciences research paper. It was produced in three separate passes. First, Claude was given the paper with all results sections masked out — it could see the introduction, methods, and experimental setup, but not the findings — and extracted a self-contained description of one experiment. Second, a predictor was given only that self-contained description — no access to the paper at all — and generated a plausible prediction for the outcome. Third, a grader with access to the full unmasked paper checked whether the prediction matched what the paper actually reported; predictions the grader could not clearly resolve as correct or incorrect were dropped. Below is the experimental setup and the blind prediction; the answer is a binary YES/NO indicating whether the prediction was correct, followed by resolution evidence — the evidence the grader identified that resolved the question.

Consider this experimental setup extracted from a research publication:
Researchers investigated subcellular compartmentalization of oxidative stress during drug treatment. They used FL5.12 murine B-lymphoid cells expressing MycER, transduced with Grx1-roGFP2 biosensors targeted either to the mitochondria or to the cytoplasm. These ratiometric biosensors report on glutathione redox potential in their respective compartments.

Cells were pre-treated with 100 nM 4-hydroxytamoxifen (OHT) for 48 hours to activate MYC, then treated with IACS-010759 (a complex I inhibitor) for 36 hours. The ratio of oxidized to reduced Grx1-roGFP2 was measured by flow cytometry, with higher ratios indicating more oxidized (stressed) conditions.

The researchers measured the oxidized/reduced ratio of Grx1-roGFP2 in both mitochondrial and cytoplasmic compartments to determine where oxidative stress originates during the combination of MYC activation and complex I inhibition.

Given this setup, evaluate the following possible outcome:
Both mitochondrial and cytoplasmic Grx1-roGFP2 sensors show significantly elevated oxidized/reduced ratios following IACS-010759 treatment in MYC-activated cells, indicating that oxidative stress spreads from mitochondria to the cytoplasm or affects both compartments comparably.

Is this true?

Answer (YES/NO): NO